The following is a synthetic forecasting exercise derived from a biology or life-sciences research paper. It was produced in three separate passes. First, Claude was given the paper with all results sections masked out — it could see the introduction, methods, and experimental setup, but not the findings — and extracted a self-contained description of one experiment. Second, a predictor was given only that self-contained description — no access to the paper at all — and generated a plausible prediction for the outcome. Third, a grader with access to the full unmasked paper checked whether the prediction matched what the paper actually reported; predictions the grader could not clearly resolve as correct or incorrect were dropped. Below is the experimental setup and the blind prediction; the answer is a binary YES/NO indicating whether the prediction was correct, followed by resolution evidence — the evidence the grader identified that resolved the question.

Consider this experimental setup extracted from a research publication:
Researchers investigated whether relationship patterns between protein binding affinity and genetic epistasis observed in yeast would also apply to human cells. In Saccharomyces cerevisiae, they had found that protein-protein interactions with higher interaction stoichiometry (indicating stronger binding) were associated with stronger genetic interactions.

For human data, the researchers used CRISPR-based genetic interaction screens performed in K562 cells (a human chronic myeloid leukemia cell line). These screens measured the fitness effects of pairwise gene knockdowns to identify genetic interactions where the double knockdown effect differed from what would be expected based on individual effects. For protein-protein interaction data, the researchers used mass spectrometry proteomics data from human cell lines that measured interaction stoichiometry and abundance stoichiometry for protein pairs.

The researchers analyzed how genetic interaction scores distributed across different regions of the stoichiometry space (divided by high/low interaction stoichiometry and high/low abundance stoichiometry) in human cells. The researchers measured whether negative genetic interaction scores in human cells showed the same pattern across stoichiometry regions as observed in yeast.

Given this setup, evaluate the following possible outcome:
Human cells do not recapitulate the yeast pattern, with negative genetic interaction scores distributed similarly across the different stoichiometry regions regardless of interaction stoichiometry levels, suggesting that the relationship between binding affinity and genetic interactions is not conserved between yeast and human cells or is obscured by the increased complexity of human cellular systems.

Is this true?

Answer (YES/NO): NO